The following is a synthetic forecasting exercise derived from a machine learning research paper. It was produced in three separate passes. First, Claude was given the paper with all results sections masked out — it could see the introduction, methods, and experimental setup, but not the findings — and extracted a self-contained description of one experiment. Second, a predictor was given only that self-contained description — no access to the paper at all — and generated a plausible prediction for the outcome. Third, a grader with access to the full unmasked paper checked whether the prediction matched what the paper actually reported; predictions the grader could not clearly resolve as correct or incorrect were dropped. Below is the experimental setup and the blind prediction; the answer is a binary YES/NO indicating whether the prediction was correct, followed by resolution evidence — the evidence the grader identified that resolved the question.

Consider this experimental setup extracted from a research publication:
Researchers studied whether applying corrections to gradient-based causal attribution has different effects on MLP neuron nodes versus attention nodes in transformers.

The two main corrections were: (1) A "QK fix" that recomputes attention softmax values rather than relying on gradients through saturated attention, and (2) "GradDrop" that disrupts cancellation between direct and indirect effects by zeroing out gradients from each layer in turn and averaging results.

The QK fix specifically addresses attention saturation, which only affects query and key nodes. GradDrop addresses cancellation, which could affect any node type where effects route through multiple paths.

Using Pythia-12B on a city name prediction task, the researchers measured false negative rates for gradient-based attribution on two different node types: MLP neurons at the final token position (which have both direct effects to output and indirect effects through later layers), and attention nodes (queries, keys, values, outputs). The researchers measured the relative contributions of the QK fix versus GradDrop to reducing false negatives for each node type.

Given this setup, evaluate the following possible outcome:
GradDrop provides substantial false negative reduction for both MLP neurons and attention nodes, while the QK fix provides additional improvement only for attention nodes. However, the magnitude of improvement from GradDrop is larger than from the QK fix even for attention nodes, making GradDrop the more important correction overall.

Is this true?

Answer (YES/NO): NO